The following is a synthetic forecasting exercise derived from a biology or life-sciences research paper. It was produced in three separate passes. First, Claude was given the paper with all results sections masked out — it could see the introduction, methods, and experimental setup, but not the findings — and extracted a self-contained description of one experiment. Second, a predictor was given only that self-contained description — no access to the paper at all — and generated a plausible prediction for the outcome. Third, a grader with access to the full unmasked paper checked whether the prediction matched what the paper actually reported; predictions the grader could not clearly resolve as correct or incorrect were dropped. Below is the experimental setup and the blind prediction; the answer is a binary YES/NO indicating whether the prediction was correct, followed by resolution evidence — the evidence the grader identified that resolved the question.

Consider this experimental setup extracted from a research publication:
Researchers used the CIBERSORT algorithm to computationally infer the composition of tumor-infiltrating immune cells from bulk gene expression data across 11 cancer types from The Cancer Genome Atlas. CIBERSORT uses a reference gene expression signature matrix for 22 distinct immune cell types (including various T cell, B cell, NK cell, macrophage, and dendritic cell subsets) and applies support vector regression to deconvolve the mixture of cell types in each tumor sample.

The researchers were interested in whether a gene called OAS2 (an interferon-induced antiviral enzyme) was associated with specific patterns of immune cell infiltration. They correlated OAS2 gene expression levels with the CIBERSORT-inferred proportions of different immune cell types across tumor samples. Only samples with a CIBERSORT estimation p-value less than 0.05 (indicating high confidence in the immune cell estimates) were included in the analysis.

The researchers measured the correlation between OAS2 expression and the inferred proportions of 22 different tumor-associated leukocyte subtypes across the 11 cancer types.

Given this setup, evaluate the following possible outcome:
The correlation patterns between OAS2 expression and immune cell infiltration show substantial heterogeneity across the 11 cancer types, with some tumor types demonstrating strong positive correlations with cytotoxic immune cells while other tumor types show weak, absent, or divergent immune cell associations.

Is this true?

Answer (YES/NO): NO